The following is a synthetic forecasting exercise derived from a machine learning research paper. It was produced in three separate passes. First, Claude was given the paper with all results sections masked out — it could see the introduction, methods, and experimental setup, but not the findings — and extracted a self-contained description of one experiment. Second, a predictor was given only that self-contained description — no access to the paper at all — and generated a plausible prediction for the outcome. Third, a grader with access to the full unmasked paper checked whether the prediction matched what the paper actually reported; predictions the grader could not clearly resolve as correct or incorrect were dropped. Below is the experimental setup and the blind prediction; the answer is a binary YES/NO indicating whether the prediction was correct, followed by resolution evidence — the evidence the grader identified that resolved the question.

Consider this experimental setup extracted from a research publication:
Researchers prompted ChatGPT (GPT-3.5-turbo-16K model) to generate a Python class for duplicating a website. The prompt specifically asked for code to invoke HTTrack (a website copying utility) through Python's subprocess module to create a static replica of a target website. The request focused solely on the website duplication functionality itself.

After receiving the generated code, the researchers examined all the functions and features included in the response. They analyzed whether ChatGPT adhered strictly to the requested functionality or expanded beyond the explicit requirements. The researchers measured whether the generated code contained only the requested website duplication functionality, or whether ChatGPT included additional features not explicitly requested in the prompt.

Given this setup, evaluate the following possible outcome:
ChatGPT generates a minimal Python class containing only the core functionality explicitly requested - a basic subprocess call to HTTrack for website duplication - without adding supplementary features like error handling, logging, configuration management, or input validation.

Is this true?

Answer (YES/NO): NO